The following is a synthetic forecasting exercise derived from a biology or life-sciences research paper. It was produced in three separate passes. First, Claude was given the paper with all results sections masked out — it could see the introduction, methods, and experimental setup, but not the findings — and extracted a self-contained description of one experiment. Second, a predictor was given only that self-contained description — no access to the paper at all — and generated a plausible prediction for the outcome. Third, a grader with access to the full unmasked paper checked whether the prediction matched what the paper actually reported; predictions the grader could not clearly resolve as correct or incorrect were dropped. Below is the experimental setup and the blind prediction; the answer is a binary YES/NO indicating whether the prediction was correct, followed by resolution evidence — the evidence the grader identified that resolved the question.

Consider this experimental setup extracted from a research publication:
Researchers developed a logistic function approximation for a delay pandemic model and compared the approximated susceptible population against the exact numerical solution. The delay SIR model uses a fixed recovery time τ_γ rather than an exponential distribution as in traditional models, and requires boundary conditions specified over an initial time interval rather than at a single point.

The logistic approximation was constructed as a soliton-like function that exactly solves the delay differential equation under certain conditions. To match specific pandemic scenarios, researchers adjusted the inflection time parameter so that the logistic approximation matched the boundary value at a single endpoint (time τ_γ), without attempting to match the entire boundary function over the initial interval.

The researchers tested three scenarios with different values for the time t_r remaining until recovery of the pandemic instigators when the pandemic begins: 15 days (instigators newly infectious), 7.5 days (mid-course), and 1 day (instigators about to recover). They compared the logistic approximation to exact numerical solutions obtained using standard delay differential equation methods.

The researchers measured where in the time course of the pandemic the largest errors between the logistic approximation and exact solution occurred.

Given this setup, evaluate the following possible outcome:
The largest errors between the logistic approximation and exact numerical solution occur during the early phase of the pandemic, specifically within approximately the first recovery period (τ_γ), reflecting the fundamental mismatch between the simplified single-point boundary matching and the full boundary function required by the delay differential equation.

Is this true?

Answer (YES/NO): NO